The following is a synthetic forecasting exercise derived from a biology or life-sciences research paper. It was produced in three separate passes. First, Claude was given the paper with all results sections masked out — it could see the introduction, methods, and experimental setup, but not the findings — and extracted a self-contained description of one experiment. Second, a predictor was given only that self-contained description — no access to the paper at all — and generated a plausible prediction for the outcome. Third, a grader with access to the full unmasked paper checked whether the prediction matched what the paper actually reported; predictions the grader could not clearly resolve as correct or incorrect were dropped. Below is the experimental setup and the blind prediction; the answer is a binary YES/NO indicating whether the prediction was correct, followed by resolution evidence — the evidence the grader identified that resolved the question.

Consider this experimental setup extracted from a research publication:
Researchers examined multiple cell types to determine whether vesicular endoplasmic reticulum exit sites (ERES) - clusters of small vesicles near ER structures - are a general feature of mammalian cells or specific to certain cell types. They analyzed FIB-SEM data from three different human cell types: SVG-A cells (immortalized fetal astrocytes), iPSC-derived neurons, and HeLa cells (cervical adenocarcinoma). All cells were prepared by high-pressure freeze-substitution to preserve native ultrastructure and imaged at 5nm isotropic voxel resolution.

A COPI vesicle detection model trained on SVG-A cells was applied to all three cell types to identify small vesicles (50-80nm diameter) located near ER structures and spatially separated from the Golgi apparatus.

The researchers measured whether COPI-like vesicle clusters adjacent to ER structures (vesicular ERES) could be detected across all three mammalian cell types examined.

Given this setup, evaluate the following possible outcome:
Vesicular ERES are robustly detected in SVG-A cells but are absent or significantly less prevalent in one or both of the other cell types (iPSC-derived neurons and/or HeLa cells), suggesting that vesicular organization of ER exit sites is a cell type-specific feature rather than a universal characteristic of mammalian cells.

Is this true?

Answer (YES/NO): NO